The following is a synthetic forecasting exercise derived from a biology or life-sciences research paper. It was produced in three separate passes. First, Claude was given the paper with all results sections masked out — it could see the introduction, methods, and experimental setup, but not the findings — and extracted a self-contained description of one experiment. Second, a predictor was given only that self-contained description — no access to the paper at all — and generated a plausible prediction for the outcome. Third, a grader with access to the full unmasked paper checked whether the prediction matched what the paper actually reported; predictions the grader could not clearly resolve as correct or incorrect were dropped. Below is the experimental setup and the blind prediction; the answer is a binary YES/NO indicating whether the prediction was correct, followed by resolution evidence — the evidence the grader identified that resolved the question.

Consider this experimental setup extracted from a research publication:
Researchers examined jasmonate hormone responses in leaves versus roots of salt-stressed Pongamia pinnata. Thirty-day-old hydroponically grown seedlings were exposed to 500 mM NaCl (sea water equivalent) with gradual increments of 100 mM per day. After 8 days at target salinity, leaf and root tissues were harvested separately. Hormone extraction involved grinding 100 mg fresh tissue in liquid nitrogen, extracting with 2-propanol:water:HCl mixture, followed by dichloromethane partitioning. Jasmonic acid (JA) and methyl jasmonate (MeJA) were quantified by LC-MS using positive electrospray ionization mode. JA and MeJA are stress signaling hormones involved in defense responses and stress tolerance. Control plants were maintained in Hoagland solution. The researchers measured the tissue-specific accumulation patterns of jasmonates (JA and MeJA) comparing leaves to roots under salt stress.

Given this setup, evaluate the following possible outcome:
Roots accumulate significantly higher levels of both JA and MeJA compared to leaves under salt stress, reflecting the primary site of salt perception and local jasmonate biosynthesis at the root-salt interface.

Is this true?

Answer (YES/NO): NO